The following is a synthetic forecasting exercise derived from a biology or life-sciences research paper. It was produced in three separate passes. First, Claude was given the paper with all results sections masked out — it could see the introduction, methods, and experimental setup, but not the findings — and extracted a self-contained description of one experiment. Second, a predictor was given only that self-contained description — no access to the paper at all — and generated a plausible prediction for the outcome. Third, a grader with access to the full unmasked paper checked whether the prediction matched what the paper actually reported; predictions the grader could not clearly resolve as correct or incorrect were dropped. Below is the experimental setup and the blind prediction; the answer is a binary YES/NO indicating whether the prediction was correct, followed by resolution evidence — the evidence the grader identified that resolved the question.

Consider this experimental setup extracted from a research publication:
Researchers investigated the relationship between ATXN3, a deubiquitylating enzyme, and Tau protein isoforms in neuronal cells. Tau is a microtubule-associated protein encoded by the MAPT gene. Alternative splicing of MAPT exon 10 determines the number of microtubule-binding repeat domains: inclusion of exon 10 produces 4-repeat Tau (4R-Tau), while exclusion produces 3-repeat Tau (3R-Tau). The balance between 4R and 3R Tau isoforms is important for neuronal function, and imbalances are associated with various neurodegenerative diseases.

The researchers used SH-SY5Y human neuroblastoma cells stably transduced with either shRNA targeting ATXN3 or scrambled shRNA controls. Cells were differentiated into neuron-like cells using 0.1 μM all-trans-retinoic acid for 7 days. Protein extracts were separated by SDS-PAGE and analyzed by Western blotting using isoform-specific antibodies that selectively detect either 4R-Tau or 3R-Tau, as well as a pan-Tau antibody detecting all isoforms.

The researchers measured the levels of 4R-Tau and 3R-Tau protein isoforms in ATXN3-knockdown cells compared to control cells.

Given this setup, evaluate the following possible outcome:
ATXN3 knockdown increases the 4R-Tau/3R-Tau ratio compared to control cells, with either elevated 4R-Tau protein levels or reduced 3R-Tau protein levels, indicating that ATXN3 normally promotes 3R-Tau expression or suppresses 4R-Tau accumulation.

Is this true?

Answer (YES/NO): NO